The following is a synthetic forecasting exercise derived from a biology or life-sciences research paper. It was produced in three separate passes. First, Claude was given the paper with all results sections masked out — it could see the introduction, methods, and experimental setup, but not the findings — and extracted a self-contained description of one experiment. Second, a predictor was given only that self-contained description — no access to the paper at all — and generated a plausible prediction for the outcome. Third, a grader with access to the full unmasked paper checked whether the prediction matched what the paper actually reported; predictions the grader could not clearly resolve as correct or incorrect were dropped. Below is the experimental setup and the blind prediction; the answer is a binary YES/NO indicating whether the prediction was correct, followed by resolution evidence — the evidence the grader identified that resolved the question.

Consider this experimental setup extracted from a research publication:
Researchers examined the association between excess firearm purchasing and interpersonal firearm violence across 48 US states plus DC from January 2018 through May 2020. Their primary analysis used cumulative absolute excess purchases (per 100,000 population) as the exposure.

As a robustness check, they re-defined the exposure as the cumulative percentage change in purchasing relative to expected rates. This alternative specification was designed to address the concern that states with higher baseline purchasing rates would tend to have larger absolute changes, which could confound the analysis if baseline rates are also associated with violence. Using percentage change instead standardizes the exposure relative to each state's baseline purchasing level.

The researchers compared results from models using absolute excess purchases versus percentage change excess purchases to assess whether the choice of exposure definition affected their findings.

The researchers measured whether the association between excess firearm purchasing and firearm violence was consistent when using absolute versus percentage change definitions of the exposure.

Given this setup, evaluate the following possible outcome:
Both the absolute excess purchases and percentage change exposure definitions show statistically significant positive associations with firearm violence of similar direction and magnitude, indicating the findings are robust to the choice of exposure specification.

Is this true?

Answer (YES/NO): YES